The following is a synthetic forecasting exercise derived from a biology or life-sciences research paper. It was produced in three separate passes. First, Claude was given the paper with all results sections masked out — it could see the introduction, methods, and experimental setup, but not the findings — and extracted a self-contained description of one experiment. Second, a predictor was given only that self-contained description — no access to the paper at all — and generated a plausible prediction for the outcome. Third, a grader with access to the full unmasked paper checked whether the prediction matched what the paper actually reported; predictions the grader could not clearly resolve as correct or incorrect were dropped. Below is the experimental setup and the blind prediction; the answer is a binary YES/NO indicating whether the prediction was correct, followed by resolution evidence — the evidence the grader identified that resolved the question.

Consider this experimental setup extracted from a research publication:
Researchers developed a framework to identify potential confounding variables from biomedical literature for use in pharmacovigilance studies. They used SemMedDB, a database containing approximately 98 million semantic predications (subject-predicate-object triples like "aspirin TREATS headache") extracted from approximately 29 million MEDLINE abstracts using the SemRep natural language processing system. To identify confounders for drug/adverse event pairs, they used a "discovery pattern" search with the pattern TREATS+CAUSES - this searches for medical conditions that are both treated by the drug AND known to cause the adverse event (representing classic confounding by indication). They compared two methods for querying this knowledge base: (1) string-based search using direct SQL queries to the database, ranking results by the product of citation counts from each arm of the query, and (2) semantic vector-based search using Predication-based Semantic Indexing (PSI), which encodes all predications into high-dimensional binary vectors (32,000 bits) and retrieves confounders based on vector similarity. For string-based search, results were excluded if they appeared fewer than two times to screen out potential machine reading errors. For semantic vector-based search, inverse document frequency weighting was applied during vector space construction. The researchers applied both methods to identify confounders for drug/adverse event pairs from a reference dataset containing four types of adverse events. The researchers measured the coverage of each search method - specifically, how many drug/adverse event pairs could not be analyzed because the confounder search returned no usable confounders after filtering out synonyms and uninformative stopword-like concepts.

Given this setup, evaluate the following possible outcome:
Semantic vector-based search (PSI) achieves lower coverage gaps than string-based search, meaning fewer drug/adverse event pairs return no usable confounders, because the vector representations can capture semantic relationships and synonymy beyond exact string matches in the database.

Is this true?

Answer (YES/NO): YES